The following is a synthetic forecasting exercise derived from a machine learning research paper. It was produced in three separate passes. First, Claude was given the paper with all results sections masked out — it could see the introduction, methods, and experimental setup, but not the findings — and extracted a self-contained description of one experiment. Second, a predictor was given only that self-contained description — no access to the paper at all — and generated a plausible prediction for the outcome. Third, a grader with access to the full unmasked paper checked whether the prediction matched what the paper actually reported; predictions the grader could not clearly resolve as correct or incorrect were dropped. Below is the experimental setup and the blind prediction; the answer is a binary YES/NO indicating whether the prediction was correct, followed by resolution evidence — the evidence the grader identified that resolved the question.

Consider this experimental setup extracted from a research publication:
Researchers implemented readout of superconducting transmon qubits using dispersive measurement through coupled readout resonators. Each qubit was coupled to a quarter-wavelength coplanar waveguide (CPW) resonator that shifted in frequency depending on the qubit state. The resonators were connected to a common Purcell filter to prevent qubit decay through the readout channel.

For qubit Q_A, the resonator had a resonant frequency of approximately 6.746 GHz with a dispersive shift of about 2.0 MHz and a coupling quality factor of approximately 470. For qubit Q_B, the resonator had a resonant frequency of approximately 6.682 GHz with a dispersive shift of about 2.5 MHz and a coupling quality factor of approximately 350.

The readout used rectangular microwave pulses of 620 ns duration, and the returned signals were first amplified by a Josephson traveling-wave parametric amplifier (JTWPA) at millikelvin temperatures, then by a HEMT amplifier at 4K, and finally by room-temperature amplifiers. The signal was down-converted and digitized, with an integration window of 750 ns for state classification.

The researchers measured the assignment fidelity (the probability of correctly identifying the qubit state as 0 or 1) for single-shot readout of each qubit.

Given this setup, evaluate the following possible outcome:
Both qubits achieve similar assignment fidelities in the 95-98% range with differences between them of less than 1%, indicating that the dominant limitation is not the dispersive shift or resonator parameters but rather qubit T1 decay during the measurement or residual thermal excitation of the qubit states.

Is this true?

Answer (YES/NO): NO